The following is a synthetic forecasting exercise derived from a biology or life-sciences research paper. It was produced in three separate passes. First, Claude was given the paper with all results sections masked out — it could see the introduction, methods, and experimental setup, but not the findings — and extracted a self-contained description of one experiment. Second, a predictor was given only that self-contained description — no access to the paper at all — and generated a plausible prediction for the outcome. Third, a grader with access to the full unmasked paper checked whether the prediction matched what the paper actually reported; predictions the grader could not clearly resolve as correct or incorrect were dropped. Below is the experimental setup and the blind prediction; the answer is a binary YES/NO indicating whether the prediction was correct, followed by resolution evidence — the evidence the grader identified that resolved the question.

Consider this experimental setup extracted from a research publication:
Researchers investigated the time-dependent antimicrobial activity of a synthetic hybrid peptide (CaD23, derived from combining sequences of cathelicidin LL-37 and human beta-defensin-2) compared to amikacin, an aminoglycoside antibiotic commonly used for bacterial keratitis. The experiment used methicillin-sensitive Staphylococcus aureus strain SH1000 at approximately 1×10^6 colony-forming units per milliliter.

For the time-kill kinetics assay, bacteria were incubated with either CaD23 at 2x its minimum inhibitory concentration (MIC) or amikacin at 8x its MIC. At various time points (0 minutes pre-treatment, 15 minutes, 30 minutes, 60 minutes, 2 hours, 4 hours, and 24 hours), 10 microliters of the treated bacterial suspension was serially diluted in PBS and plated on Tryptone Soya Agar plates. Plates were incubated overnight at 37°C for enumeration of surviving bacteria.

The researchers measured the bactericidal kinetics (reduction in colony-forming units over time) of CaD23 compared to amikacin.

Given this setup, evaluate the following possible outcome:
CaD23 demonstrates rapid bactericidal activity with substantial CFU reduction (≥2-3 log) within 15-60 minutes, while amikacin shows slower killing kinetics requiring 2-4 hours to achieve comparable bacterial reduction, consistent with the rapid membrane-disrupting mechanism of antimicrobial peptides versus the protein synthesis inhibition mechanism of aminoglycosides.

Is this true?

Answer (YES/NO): YES